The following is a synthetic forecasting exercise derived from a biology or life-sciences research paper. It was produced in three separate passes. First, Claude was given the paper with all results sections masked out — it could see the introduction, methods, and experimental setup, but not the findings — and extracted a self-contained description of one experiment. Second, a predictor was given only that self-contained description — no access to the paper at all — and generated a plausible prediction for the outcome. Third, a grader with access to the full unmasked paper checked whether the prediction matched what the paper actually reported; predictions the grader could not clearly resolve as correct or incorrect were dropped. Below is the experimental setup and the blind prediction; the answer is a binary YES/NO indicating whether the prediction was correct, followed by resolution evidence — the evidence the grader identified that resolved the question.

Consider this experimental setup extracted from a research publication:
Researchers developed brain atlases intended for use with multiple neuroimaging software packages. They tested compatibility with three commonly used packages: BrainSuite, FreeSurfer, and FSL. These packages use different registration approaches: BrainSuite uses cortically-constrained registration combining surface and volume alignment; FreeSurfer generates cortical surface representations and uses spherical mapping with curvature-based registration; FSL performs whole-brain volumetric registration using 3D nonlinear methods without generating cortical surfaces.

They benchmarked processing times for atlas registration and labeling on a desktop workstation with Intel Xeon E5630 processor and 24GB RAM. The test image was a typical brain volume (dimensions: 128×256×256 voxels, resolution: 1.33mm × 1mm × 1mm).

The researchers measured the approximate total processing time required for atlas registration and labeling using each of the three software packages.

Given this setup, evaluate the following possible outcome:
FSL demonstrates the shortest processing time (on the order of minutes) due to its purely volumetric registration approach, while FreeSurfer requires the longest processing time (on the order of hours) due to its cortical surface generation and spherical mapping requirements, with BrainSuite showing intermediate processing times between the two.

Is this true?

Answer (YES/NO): NO